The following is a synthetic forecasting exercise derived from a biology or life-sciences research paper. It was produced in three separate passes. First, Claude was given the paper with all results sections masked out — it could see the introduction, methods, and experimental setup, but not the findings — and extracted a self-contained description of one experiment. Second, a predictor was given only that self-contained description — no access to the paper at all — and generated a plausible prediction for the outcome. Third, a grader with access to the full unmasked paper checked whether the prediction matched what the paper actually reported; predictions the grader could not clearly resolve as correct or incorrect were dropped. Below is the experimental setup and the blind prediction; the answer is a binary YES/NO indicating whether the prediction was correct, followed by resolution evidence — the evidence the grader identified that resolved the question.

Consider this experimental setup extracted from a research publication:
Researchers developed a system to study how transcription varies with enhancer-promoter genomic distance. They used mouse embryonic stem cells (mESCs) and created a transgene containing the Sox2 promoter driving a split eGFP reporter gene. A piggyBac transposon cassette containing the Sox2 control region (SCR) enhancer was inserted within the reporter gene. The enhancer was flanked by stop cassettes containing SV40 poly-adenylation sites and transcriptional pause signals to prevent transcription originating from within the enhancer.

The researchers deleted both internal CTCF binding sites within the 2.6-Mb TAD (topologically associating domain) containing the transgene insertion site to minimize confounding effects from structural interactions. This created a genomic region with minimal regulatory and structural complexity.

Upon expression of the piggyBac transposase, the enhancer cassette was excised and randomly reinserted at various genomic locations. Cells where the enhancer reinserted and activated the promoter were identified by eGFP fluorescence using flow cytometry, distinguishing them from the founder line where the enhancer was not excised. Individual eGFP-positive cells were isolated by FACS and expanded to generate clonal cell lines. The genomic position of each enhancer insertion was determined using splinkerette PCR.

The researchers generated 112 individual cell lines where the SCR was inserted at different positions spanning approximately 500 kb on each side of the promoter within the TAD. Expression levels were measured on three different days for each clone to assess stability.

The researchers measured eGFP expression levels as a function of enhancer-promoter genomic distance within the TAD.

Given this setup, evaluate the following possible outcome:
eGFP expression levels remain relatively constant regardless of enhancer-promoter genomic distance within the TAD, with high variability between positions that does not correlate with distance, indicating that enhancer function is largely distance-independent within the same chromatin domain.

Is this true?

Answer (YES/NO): NO